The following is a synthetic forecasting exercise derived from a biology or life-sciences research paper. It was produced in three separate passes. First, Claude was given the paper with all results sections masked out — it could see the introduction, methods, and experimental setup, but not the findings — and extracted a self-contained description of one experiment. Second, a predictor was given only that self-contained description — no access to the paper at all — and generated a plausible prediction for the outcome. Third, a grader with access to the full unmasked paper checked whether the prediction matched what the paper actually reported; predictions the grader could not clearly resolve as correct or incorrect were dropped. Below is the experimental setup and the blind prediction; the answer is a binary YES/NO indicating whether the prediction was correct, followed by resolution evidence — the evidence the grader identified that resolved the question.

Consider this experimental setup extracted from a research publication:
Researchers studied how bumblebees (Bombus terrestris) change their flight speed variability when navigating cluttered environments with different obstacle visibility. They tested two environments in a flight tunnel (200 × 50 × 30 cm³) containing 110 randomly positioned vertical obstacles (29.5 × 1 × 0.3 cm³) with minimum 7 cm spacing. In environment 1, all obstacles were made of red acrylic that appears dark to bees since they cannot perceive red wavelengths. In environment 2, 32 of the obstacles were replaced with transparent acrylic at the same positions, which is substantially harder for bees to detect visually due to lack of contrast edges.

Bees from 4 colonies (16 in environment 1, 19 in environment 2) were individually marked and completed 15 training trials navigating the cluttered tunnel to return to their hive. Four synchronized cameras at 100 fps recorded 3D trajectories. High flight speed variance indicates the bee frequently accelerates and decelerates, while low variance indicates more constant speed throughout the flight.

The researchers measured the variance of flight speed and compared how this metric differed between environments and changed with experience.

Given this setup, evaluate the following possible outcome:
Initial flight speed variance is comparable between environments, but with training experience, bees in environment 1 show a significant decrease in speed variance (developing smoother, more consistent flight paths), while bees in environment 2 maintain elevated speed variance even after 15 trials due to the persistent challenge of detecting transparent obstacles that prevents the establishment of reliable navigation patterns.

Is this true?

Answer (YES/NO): NO